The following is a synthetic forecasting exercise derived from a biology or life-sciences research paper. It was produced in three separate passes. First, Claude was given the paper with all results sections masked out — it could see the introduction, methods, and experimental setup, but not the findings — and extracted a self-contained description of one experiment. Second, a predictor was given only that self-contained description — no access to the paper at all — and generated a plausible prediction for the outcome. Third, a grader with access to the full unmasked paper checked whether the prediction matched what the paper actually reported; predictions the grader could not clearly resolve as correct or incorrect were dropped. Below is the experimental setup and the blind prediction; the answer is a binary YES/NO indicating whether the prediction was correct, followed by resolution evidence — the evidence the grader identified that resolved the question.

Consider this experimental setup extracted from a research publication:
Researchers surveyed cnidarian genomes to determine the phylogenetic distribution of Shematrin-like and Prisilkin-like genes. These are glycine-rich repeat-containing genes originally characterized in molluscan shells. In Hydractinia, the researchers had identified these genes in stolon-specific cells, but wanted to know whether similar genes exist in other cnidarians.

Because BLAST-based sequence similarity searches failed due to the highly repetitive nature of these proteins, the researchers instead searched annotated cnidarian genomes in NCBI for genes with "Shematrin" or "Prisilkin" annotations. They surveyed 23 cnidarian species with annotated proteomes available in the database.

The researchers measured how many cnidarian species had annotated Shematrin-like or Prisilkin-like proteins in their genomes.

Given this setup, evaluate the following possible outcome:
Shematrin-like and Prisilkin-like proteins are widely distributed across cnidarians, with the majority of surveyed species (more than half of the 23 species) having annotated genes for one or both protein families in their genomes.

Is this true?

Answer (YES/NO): NO